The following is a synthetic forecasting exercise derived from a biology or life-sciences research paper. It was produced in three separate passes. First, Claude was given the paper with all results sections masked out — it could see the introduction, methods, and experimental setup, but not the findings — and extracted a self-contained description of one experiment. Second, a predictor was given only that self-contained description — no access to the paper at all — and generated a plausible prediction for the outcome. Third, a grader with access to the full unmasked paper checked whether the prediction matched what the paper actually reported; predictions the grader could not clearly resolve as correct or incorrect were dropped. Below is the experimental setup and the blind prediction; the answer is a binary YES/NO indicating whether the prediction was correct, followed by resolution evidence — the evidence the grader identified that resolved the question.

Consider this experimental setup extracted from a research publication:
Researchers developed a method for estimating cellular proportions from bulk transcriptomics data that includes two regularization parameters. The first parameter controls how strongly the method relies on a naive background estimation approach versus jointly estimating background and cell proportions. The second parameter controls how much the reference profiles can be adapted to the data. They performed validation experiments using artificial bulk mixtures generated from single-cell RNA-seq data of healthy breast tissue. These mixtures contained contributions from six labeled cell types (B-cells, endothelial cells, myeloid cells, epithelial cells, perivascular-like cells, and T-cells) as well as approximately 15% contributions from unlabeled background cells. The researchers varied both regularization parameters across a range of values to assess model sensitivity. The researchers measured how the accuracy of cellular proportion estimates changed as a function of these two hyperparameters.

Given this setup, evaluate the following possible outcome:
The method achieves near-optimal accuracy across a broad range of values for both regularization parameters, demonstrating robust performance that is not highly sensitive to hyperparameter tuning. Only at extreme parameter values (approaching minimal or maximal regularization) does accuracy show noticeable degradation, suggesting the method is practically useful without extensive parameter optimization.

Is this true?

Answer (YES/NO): NO